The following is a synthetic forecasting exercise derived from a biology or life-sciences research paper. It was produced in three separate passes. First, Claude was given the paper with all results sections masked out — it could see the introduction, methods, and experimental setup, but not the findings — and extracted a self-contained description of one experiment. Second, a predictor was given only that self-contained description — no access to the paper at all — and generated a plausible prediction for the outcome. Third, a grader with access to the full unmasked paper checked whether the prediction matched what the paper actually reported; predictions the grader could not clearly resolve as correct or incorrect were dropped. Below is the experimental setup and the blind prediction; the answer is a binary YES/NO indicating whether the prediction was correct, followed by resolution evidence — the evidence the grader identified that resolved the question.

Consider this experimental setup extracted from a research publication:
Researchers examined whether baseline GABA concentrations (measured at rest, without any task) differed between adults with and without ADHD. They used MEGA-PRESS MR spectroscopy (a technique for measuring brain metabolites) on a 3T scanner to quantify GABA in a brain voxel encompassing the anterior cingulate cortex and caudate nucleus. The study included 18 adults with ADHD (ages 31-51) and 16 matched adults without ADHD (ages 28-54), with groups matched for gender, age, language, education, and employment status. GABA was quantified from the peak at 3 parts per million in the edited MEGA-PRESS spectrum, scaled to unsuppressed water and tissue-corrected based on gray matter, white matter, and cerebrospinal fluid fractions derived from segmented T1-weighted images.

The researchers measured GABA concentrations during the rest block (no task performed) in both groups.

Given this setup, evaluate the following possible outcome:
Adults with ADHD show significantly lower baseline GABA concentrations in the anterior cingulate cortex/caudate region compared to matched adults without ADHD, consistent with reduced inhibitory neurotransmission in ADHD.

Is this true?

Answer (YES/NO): NO